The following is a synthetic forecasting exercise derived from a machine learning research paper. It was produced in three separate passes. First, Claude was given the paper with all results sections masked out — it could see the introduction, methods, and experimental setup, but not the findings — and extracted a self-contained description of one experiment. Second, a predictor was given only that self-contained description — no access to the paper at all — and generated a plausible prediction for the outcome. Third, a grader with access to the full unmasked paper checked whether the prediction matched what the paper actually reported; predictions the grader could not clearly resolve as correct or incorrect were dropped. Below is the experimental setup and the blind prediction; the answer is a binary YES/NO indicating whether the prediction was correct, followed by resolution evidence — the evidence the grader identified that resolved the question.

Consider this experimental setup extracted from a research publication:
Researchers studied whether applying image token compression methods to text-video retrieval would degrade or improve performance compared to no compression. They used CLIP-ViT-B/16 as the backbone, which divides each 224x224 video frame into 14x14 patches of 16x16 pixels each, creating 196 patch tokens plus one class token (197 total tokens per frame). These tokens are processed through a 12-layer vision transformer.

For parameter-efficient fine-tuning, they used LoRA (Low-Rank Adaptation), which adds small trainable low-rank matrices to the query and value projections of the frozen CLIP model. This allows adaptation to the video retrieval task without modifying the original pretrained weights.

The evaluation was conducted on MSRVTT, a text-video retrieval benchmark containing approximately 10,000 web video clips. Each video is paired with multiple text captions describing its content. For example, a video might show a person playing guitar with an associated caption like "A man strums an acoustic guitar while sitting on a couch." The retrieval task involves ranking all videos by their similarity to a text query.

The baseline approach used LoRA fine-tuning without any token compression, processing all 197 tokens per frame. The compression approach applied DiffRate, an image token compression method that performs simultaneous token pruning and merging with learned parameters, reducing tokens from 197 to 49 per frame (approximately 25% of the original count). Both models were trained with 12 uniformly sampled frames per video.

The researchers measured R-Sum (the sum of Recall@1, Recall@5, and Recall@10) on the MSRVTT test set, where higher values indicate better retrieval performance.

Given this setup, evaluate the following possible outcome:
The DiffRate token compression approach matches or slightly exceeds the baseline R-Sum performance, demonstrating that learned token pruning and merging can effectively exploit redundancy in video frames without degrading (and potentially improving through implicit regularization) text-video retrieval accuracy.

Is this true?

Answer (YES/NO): YES